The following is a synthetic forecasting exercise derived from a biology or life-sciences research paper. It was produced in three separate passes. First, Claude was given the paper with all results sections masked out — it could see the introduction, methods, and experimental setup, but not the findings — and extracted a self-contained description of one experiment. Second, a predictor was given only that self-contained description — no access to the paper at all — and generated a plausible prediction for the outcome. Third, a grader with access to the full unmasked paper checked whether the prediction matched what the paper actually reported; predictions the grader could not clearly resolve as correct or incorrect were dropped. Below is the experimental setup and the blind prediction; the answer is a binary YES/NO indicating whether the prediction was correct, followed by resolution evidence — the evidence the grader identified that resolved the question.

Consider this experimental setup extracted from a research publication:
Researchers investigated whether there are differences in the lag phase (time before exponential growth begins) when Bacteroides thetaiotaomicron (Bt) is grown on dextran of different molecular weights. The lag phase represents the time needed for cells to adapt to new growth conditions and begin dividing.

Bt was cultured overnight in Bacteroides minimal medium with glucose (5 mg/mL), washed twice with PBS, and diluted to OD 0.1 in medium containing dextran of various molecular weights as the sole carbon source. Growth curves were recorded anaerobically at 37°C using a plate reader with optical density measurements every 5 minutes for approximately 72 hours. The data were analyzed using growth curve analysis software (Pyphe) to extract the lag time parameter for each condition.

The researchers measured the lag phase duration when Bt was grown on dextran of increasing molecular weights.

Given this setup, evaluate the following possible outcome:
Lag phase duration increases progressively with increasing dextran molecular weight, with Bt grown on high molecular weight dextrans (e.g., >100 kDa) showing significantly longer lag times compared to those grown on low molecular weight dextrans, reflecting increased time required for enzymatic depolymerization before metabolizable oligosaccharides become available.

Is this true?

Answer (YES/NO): YES